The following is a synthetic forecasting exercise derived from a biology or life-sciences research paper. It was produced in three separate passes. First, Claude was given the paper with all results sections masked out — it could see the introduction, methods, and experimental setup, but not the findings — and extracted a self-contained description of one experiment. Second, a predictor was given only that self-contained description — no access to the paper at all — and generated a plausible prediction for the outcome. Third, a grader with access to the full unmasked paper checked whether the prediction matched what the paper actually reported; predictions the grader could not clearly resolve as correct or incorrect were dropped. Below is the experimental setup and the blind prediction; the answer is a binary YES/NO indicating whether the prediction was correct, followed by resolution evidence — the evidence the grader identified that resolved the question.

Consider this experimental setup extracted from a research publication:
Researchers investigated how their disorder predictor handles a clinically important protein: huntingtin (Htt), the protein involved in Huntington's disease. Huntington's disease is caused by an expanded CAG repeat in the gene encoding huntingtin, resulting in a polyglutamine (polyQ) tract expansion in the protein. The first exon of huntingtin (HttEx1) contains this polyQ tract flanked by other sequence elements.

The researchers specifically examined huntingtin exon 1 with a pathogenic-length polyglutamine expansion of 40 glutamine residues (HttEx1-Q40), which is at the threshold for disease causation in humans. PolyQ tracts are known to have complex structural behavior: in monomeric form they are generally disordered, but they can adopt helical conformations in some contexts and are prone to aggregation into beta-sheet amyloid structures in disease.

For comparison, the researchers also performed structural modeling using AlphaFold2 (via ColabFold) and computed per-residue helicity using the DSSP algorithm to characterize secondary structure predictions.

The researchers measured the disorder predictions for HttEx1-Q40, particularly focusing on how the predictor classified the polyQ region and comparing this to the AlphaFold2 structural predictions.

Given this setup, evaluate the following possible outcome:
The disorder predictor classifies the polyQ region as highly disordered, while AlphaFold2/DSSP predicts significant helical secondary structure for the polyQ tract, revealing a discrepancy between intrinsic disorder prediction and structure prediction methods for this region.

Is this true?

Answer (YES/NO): YES